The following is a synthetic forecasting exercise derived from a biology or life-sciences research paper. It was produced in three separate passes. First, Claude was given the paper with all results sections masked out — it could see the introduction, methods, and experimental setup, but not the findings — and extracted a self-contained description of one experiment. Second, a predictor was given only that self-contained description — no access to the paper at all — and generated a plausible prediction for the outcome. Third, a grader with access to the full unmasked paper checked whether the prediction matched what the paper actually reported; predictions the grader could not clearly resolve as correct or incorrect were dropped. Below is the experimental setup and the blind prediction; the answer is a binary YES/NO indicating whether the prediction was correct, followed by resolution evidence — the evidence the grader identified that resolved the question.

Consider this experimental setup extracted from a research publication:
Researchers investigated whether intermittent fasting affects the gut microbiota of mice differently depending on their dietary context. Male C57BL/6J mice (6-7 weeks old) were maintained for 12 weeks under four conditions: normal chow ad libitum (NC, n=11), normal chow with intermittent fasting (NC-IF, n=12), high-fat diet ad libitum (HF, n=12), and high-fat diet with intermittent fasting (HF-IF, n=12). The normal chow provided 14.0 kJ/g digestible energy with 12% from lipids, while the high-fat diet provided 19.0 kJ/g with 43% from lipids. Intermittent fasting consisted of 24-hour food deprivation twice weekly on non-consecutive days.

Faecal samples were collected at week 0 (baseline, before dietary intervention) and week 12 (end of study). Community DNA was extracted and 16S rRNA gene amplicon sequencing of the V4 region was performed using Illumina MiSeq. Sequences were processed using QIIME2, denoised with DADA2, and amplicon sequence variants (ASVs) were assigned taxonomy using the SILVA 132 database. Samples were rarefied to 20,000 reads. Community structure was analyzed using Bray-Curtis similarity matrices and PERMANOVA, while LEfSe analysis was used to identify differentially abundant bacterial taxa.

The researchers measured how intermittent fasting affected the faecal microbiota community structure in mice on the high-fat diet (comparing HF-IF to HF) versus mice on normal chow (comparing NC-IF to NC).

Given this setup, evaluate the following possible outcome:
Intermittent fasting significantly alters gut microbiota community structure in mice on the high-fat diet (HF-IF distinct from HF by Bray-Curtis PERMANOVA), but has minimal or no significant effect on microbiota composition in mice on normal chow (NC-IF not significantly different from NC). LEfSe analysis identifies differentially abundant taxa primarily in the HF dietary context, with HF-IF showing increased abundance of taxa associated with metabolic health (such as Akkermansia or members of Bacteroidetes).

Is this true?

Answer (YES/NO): NO